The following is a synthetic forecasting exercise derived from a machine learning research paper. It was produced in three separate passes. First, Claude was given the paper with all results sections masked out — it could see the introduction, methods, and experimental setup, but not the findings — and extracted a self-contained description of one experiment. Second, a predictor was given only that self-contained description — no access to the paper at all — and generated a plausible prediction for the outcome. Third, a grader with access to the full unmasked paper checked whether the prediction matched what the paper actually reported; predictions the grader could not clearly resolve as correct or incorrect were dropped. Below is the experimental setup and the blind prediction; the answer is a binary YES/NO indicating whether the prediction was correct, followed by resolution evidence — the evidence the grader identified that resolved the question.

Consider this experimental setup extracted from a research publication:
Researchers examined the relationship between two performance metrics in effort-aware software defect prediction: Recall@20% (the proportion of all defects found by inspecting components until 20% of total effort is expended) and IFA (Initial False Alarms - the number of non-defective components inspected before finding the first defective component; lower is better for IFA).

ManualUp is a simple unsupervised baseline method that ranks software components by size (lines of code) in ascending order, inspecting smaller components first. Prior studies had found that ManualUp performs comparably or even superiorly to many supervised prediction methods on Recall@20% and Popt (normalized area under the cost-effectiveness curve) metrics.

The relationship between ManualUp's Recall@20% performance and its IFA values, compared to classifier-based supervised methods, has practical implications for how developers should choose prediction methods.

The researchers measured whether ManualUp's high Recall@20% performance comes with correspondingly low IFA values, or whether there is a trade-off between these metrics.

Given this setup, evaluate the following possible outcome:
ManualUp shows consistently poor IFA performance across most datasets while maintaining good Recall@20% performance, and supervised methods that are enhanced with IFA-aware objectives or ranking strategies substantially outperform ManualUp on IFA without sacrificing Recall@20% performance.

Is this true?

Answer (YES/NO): NO